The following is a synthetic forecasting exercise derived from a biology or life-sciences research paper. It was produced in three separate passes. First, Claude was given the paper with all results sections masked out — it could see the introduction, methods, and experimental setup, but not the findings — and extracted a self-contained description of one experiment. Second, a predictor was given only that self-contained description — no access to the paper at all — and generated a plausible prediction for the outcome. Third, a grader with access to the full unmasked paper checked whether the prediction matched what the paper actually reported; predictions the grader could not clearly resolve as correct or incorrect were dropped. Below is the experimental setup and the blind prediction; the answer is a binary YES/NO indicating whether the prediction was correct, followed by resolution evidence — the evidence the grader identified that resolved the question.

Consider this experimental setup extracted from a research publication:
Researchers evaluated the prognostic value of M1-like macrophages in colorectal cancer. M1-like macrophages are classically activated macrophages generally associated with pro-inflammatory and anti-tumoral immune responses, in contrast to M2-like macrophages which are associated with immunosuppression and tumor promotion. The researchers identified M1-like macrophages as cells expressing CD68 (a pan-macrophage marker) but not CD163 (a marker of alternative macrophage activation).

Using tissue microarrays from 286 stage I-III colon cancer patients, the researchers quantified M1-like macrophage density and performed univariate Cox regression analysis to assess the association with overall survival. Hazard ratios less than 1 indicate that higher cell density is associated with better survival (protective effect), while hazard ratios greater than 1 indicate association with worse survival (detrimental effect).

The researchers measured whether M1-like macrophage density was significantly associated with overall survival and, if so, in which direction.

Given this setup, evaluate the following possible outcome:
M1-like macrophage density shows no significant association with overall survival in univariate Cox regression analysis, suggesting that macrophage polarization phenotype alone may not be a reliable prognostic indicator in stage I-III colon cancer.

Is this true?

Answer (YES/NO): YES